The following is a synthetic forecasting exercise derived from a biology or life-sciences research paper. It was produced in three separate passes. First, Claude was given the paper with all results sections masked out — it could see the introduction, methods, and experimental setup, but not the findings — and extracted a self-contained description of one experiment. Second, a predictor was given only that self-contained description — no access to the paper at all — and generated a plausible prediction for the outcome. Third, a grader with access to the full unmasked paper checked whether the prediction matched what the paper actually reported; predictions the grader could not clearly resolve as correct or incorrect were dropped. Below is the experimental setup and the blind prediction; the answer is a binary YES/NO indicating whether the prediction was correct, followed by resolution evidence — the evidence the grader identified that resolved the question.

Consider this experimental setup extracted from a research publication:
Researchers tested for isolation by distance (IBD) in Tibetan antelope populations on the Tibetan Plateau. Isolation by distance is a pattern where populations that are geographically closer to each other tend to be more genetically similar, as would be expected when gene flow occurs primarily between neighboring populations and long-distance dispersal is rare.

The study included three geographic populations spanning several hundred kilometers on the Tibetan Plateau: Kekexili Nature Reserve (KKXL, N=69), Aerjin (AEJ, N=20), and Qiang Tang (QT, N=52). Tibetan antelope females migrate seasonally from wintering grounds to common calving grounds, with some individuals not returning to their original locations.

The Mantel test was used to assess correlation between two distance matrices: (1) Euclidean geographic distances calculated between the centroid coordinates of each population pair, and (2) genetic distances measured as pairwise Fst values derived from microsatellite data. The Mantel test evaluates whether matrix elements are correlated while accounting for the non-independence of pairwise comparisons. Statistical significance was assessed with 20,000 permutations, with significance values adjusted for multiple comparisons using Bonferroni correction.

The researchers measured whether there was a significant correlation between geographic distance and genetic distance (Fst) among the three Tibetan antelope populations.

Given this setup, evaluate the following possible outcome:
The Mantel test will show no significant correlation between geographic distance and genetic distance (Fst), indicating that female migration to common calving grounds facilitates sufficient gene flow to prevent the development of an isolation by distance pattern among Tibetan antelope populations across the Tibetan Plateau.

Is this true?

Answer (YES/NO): YES